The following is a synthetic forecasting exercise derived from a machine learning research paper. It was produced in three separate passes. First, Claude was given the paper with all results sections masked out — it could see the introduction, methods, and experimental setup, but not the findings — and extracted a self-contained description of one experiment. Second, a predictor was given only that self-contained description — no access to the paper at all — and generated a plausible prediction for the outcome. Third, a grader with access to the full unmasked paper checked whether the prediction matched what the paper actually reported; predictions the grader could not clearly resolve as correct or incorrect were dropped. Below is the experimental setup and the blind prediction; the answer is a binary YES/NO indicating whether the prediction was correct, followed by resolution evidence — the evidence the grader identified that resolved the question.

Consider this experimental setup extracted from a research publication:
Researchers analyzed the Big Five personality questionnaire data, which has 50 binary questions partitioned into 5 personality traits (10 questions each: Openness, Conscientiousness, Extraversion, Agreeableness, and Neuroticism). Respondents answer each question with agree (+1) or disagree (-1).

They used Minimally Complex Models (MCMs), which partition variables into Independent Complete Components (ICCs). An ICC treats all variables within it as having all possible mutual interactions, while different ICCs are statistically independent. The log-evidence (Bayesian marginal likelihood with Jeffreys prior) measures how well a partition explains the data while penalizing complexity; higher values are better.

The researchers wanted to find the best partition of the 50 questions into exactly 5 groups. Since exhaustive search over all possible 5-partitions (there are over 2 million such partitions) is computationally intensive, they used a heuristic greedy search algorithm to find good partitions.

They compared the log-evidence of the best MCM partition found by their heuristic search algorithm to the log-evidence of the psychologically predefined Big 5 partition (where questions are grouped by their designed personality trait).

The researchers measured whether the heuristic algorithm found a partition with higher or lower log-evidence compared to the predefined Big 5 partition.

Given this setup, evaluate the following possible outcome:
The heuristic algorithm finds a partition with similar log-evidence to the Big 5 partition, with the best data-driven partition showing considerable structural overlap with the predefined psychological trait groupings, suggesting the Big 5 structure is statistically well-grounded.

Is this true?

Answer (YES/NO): NO